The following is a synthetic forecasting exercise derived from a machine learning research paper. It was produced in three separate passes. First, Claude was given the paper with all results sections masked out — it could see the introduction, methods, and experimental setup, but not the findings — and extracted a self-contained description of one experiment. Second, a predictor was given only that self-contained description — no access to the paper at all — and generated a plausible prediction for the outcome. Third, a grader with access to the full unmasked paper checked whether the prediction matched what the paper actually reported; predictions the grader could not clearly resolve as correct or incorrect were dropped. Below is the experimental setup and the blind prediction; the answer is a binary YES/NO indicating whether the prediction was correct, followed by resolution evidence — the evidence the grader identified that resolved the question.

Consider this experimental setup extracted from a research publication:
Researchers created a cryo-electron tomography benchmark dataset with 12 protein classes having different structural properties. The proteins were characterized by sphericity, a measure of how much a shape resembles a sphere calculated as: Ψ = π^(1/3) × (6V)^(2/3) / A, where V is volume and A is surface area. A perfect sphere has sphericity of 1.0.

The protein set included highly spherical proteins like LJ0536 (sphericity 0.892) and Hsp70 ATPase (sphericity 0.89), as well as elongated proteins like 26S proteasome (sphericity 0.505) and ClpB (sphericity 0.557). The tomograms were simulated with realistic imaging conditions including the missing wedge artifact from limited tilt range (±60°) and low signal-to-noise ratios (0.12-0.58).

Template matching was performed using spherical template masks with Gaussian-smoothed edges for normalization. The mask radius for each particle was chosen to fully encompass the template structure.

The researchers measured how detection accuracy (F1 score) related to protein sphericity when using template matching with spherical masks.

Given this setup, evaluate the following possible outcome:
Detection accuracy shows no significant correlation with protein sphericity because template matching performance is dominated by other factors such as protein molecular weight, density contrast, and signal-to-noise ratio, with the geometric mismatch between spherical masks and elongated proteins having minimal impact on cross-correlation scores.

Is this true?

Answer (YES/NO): YES